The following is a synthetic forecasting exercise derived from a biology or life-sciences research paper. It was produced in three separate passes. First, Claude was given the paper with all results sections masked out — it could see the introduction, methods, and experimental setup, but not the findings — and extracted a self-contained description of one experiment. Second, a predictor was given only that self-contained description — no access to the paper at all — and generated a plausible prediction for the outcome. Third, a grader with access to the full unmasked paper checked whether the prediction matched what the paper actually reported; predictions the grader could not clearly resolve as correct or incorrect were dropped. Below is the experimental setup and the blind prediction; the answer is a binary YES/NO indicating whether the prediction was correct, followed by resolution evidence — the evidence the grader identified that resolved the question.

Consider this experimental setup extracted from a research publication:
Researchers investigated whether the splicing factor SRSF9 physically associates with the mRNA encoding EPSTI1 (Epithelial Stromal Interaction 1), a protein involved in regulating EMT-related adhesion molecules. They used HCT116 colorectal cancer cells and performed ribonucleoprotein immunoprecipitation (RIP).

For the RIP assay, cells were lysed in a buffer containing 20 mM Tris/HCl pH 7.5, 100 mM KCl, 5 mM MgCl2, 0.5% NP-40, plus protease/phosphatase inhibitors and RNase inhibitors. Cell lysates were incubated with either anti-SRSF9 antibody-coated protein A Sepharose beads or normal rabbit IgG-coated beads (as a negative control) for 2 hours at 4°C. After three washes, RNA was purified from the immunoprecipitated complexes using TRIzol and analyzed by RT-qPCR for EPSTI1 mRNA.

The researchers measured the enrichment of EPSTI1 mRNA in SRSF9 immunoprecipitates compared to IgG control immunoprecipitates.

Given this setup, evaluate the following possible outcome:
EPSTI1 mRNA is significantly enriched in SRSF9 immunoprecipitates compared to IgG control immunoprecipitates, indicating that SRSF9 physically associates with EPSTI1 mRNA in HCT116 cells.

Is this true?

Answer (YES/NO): YES